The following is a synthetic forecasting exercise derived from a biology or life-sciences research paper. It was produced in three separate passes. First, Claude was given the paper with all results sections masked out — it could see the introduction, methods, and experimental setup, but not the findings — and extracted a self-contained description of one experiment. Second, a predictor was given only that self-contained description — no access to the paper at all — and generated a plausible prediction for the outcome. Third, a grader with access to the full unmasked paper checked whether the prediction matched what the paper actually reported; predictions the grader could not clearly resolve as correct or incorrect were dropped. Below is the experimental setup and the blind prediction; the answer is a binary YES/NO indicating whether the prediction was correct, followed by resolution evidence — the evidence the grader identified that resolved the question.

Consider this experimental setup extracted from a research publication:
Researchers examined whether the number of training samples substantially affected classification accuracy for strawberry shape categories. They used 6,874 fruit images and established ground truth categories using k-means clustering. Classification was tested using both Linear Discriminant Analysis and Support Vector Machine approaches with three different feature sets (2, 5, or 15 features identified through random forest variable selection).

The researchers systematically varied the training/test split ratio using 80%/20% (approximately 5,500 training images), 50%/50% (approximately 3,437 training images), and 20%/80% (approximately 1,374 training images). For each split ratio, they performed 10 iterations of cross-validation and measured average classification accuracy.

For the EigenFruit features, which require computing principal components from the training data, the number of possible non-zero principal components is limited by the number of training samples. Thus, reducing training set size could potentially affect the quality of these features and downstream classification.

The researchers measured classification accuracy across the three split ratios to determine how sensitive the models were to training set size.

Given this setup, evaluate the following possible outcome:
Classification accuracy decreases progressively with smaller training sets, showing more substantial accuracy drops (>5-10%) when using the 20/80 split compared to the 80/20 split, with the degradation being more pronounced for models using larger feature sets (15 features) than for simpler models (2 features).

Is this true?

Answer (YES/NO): NO